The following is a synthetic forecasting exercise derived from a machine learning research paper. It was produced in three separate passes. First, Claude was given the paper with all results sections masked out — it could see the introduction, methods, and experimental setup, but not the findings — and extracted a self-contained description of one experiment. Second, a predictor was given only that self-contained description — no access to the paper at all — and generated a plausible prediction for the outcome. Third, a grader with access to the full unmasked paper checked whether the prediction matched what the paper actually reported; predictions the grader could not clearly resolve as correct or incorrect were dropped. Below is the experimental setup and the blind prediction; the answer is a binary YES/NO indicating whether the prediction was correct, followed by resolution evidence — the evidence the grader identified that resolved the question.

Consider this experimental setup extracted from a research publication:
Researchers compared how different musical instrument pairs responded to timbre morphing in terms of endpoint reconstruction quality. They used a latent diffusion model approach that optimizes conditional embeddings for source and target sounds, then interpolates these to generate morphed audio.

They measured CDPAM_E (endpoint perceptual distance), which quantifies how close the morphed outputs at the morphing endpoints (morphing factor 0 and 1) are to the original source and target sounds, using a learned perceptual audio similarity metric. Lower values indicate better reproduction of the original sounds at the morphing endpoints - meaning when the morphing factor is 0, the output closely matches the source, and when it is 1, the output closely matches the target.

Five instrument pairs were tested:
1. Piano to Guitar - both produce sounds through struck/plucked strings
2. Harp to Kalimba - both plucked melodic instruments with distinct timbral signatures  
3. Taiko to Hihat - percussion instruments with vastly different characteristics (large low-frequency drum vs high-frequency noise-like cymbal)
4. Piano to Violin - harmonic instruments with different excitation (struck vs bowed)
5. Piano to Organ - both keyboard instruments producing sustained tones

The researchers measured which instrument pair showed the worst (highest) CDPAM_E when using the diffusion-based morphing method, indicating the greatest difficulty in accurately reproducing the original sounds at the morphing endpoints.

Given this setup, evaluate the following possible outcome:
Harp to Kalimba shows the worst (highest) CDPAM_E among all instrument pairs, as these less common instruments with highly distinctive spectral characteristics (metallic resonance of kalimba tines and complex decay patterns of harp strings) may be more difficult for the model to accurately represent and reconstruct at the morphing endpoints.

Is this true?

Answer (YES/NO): YES